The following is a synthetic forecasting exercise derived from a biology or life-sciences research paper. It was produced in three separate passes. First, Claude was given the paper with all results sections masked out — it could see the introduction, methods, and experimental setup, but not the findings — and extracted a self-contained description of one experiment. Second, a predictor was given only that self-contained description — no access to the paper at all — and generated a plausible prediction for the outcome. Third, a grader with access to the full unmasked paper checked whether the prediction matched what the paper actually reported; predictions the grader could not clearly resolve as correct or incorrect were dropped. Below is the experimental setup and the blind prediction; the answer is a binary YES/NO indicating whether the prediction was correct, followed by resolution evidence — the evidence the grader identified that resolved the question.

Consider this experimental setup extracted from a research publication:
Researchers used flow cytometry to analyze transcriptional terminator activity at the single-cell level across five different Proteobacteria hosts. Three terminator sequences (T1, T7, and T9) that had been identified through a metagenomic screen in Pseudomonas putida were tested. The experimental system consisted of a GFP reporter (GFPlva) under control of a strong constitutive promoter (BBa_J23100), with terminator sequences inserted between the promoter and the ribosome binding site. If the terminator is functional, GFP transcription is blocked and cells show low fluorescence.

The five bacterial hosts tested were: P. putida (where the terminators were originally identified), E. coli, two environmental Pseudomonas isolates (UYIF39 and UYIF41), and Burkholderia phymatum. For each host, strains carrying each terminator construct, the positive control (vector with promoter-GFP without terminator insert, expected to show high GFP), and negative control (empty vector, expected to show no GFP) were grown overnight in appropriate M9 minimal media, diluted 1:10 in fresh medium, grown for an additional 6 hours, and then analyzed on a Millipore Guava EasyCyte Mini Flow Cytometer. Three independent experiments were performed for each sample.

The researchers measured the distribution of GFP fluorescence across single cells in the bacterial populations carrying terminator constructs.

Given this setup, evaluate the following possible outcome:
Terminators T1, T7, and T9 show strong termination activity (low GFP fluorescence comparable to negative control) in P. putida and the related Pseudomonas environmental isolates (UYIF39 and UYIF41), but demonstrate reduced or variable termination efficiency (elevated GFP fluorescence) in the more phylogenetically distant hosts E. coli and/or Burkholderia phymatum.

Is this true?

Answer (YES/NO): NO